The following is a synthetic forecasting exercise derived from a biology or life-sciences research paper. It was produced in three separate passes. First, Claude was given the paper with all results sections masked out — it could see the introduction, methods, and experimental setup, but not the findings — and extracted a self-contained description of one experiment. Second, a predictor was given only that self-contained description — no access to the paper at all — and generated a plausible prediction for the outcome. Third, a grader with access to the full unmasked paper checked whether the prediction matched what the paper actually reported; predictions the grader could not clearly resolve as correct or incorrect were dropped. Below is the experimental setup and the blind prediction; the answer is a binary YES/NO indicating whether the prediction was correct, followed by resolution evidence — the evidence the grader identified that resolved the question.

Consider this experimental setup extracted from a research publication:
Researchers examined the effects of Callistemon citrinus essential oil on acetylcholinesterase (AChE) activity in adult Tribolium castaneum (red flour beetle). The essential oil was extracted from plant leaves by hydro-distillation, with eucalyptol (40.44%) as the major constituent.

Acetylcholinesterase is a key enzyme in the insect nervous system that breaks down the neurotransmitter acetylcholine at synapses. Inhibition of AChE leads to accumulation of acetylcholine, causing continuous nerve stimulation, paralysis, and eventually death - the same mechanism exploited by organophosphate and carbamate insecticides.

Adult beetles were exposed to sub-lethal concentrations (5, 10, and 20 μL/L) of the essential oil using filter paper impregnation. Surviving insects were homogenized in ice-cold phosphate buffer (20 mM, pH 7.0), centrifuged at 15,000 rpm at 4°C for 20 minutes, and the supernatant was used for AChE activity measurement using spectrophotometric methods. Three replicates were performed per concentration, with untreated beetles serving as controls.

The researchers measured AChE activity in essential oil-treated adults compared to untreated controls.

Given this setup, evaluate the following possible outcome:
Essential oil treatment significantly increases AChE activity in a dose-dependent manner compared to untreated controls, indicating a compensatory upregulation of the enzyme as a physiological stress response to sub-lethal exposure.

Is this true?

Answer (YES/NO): NO